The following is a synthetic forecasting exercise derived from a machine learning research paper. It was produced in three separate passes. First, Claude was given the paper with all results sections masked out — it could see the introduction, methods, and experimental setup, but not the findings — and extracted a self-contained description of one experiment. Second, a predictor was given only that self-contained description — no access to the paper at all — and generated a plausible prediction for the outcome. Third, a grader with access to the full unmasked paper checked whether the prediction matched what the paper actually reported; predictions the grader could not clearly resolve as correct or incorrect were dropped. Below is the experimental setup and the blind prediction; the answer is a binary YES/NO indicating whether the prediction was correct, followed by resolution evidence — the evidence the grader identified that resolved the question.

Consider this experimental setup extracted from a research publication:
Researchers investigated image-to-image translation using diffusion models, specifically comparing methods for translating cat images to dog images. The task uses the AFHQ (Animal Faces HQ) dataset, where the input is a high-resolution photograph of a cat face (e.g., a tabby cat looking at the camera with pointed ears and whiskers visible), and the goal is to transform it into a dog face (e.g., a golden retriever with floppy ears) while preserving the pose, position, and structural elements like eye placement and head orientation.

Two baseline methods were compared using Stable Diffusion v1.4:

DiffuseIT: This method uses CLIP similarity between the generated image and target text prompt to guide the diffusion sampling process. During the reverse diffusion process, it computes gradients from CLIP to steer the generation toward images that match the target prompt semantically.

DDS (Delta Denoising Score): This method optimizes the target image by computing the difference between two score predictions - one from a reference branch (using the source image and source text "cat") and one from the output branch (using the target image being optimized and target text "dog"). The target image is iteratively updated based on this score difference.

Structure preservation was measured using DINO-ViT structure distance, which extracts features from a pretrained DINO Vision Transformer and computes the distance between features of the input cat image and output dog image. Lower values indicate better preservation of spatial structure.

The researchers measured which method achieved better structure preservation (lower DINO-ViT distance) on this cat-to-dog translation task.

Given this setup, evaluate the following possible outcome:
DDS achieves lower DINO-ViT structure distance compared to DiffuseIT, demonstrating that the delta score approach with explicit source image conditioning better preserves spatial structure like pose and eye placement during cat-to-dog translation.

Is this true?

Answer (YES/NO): YES